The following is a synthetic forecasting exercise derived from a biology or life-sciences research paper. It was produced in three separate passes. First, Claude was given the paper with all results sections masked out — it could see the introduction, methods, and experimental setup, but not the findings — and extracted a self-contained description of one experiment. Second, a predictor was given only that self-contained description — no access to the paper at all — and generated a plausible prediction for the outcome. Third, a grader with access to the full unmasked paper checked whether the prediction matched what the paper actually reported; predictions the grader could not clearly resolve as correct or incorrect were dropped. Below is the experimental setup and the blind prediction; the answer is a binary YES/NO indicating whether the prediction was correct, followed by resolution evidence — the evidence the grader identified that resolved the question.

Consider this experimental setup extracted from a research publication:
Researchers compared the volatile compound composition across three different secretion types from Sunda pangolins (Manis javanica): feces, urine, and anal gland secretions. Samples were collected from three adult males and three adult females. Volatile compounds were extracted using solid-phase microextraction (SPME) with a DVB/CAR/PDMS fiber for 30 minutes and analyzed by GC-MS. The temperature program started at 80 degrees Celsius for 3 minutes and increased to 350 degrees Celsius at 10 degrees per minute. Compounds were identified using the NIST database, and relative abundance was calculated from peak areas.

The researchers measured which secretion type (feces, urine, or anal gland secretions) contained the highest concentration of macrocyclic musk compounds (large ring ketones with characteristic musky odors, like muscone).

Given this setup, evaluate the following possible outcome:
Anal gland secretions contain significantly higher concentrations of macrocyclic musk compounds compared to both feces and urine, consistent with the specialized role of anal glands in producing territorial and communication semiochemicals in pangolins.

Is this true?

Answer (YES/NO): NO